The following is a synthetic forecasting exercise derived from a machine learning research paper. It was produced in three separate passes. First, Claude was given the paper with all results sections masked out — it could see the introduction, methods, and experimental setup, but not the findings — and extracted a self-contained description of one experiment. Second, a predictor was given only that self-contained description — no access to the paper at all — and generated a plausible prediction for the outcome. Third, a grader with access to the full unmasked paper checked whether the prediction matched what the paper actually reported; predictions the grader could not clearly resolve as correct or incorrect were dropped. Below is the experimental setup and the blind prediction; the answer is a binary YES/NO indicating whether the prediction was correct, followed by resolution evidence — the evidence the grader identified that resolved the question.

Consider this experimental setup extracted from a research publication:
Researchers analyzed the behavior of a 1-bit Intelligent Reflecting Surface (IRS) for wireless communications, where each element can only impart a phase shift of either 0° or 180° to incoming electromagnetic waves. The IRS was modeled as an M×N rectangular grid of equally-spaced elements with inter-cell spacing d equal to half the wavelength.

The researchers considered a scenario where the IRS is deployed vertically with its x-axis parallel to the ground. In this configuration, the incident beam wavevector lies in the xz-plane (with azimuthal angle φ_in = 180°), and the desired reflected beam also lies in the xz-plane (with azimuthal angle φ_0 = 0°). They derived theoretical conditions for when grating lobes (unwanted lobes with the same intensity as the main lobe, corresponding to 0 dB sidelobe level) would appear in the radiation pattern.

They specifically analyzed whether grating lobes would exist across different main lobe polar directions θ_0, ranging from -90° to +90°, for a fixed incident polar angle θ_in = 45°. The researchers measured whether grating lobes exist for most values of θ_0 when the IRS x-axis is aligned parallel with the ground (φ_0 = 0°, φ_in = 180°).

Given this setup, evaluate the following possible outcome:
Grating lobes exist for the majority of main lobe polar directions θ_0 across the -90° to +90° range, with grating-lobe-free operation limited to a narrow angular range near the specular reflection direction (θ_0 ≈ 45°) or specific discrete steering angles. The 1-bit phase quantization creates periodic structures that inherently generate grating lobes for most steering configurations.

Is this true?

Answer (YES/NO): YES